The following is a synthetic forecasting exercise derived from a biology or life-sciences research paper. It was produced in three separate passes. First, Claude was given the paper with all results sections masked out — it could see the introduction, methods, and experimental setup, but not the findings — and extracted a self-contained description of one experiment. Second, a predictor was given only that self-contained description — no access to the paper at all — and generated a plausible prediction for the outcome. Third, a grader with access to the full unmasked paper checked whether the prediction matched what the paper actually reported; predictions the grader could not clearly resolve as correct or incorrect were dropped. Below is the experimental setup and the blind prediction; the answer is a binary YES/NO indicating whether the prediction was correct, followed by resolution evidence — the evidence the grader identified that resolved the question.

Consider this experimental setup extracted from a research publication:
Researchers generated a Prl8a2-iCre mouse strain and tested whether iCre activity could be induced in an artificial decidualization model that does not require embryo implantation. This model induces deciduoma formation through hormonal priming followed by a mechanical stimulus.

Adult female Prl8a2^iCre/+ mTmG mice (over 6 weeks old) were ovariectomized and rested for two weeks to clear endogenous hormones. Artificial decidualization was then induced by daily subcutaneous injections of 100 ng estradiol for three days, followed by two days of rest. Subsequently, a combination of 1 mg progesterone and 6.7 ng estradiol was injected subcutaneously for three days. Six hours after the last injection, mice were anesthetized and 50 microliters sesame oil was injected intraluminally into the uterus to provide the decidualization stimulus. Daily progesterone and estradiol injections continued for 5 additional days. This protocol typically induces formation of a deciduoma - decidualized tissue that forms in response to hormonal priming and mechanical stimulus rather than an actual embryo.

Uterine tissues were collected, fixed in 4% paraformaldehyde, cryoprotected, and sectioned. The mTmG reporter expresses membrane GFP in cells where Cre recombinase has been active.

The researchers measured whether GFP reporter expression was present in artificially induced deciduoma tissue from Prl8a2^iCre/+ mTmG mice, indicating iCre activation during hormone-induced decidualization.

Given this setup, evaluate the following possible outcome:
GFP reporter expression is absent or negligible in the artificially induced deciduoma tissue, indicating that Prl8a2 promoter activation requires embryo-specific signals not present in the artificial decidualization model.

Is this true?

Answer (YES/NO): NO